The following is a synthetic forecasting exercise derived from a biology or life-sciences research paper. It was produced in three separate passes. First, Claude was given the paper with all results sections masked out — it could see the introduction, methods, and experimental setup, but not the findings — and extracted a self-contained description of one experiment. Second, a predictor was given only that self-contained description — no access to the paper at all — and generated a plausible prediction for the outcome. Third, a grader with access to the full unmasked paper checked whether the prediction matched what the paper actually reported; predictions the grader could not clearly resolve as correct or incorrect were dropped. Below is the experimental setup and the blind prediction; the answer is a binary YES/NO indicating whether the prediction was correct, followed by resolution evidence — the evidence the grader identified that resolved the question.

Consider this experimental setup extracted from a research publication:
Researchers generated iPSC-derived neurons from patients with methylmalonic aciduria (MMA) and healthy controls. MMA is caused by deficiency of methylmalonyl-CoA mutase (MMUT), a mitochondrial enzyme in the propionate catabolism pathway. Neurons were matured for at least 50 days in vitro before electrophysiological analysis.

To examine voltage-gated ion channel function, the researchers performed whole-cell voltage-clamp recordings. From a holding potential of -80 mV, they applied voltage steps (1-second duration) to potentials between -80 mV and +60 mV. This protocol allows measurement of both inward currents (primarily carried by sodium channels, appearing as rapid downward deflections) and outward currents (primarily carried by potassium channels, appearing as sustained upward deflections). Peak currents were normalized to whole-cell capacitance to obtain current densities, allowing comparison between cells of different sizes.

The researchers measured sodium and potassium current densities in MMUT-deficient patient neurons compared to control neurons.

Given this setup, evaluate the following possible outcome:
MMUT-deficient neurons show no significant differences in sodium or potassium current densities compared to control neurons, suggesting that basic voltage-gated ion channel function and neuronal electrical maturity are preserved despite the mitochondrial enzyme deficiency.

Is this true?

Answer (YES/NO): NO